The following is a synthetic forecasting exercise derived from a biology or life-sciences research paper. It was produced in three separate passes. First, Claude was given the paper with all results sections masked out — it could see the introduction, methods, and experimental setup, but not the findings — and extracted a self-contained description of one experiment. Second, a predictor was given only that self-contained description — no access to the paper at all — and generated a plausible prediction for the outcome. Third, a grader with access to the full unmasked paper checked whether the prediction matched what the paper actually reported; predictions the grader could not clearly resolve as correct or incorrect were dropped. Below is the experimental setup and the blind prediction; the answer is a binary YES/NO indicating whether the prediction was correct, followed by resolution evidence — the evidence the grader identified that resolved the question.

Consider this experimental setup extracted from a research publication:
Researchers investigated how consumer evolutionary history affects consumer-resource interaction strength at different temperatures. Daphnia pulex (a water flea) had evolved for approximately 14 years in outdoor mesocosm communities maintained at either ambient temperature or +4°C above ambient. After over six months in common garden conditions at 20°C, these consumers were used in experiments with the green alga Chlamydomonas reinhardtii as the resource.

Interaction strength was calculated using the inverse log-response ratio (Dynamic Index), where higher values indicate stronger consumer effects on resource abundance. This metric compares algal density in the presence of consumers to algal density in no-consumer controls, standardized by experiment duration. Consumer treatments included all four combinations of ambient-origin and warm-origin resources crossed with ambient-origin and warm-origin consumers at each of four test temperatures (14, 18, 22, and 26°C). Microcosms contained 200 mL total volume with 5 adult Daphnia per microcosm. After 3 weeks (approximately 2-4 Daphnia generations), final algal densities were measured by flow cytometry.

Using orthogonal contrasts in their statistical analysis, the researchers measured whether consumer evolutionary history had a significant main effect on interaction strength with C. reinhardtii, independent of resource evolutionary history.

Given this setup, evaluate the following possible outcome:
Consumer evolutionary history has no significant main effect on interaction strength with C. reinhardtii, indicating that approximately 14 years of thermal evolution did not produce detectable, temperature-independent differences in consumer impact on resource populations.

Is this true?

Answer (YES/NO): YES